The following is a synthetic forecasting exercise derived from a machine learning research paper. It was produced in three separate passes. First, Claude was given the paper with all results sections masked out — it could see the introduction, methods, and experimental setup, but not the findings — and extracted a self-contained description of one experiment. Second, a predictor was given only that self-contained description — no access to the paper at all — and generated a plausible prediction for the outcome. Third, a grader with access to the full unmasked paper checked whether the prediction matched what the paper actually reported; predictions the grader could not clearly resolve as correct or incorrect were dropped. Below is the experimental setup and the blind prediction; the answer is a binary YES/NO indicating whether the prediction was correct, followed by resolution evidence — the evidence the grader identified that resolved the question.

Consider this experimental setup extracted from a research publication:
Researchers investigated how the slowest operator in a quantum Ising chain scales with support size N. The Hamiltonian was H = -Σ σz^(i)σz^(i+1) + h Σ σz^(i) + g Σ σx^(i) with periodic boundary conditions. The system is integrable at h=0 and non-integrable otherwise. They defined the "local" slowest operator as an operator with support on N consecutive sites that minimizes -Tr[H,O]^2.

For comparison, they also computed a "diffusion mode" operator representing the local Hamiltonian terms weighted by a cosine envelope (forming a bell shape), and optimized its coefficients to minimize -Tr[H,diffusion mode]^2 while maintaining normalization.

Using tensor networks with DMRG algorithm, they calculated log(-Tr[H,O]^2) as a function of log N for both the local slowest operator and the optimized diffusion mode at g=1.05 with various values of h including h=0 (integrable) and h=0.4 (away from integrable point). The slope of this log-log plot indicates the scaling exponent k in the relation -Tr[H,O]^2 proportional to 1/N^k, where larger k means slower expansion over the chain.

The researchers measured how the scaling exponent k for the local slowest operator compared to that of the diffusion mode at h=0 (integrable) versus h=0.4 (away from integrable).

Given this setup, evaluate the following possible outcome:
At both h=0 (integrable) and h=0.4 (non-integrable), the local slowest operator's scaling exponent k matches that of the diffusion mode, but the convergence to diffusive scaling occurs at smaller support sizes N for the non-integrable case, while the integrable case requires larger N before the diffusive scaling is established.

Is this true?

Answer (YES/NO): NO